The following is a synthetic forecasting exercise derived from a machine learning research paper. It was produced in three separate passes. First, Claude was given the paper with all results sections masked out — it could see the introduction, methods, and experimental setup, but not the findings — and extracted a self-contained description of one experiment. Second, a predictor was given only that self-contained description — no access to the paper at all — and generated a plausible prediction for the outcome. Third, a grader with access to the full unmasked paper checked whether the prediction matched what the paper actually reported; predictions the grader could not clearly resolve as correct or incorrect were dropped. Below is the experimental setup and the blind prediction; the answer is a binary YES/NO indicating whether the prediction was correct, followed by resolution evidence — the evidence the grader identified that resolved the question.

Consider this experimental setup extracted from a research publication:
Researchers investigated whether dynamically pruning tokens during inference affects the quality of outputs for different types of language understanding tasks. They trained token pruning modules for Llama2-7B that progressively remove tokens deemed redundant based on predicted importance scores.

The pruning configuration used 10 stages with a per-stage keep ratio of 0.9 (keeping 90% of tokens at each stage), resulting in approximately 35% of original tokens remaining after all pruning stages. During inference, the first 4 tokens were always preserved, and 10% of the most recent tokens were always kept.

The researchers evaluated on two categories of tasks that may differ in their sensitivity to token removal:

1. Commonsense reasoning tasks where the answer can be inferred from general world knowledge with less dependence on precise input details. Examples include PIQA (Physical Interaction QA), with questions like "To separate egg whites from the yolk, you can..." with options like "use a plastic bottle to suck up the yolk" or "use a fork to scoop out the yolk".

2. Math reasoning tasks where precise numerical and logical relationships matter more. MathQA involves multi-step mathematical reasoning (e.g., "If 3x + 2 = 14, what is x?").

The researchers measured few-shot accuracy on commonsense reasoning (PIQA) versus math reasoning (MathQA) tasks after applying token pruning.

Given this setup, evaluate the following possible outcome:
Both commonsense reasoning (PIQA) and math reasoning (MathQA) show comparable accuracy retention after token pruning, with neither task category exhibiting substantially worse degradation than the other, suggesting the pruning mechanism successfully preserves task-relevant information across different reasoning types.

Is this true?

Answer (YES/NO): YES